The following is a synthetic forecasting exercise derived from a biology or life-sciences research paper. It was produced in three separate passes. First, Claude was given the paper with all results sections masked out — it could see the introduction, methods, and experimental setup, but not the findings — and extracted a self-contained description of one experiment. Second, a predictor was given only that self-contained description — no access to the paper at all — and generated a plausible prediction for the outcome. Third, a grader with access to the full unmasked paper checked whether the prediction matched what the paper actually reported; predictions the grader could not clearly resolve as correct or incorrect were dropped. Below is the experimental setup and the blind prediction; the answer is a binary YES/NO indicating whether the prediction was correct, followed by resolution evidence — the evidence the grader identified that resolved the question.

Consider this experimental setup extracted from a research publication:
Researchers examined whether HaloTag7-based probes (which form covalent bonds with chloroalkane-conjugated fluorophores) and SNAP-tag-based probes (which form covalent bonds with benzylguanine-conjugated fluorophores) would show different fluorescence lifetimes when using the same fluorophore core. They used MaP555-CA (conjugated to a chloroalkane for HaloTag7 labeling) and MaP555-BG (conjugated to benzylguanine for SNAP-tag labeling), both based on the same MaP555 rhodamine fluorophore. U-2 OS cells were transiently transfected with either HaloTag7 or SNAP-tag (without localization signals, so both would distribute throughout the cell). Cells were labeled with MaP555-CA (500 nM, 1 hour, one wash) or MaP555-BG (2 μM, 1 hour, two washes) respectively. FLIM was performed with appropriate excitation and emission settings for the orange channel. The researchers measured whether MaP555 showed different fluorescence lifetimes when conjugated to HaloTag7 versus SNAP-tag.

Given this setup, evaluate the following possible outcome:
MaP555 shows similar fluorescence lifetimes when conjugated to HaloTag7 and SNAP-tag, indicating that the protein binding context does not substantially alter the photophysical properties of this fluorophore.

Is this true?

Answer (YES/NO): YES